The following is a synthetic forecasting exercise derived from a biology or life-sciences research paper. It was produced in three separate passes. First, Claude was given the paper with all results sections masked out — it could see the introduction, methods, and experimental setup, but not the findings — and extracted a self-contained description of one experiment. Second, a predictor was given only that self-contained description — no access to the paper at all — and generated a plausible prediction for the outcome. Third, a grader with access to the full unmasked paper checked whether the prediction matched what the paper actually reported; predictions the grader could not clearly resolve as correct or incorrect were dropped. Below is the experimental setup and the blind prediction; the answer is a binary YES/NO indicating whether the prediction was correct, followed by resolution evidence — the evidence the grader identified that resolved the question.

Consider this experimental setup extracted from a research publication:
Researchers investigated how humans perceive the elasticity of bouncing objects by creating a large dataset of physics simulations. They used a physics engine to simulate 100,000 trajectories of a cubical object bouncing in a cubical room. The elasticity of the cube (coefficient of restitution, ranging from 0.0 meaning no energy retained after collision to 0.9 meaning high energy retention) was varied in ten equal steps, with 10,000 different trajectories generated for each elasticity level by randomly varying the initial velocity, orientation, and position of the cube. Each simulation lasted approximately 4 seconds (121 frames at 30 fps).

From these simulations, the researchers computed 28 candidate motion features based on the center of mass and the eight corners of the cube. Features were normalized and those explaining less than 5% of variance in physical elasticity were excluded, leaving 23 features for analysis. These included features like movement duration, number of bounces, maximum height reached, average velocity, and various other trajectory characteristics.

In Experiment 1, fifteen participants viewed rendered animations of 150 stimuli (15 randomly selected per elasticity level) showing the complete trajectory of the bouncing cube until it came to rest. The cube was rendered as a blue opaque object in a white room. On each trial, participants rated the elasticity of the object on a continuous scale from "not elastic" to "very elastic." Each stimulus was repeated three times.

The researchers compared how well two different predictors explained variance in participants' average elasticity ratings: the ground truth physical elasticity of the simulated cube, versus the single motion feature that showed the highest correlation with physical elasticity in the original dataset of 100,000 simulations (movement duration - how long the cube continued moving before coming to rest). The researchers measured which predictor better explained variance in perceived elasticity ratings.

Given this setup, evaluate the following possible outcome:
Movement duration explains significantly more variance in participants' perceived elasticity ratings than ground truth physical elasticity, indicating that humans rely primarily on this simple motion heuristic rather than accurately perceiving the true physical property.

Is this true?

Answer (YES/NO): YES